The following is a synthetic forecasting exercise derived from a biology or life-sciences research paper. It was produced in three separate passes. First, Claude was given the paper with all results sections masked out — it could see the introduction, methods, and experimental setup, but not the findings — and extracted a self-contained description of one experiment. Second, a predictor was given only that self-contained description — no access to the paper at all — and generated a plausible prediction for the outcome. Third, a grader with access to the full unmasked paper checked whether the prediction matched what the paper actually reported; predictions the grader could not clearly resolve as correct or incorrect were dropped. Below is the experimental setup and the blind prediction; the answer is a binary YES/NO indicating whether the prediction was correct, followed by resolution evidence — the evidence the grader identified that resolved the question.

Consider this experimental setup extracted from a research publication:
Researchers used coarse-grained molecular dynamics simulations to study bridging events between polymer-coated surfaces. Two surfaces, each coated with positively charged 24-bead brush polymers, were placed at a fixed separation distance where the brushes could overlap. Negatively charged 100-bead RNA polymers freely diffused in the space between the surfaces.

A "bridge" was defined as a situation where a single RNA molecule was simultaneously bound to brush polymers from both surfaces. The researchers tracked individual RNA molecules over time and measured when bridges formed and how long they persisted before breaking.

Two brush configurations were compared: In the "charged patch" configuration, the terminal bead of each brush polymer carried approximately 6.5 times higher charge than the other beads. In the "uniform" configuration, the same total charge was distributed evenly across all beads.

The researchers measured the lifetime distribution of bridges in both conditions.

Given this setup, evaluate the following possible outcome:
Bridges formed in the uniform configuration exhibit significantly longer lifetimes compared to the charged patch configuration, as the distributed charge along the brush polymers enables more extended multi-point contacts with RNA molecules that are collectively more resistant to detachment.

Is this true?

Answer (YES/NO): NO